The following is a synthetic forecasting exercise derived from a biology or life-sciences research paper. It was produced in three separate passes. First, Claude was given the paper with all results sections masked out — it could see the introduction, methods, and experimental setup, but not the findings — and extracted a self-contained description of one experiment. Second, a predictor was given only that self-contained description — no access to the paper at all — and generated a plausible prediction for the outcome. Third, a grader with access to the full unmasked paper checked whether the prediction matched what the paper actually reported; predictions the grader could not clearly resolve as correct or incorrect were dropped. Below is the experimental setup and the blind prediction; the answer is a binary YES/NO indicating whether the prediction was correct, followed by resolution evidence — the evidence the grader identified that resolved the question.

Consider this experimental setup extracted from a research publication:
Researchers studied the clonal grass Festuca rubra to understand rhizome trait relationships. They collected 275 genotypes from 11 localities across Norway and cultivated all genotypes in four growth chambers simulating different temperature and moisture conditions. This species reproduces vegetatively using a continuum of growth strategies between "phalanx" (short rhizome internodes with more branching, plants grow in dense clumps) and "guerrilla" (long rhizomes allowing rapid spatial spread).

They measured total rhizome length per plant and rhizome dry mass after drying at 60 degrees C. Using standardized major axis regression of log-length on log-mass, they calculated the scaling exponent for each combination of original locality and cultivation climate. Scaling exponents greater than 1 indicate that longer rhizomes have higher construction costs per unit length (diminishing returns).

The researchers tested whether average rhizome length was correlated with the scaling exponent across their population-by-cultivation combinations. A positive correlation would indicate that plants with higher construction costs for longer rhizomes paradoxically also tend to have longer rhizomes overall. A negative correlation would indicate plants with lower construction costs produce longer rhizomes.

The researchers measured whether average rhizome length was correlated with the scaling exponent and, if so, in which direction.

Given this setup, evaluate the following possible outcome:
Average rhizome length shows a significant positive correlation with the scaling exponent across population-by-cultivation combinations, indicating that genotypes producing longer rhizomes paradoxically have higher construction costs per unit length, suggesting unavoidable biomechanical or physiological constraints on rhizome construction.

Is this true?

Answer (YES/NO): NO